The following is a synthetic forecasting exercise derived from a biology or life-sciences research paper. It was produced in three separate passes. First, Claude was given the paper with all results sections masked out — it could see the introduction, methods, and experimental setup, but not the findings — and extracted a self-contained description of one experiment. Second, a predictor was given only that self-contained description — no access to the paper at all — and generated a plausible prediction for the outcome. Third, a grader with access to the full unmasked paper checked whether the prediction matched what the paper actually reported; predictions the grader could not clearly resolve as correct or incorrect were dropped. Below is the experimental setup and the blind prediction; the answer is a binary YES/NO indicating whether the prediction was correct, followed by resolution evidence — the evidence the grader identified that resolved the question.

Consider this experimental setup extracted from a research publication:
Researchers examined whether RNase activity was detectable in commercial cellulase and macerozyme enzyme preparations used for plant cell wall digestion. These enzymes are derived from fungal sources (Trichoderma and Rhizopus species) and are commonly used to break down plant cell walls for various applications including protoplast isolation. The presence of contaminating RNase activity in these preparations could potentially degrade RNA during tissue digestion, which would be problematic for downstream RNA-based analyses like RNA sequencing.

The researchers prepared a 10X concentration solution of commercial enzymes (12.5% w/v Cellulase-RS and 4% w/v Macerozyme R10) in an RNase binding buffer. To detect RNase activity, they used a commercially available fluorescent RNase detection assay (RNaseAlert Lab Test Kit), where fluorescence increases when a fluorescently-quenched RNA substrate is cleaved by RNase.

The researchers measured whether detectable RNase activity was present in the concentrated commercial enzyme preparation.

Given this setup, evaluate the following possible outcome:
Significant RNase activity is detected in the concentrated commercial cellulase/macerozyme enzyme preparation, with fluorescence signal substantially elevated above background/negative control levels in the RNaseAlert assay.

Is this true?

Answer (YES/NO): YES